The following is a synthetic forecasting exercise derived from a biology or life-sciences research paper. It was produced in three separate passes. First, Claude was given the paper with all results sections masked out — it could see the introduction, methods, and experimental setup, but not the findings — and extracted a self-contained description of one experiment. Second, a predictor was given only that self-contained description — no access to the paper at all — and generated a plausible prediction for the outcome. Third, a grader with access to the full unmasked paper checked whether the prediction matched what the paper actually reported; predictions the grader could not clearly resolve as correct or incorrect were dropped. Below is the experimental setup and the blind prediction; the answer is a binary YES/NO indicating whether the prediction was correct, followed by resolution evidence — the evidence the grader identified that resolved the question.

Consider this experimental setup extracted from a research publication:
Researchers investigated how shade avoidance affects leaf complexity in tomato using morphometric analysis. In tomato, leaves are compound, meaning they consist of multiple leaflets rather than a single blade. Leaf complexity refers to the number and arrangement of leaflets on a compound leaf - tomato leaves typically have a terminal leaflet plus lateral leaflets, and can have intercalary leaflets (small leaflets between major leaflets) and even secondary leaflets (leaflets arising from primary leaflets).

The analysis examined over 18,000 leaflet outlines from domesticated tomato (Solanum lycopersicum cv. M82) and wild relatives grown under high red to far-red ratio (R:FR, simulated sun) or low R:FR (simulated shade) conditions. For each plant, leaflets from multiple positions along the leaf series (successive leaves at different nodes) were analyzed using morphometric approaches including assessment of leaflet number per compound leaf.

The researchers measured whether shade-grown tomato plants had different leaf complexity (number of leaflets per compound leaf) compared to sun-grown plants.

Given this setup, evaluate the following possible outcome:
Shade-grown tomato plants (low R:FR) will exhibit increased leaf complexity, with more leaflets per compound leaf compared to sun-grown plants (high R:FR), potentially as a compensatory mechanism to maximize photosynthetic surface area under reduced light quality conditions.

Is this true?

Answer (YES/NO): YES